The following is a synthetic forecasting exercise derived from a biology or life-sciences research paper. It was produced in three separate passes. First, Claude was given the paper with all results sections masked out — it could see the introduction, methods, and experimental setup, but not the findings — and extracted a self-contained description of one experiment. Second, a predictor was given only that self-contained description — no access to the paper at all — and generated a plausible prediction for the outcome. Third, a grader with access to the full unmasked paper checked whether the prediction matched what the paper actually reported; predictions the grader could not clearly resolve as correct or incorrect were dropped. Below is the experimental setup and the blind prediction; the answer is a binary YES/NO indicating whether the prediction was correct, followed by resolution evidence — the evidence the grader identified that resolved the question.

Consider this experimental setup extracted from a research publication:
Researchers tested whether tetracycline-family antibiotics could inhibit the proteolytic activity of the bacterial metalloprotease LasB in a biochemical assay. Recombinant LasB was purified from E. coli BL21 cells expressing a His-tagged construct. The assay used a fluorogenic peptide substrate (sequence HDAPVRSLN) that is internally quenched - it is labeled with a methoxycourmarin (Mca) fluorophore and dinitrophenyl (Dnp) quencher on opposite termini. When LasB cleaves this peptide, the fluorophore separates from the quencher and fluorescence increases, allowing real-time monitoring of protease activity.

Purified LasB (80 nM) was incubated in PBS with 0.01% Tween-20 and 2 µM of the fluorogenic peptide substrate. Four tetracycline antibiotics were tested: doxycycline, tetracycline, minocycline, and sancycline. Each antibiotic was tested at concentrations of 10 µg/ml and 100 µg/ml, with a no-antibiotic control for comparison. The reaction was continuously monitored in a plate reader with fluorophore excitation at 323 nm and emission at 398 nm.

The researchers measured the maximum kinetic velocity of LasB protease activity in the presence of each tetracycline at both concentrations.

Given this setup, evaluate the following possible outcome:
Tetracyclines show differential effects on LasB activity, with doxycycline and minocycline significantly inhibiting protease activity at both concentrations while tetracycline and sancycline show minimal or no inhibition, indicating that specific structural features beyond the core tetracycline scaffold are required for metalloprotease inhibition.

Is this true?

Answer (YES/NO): NO